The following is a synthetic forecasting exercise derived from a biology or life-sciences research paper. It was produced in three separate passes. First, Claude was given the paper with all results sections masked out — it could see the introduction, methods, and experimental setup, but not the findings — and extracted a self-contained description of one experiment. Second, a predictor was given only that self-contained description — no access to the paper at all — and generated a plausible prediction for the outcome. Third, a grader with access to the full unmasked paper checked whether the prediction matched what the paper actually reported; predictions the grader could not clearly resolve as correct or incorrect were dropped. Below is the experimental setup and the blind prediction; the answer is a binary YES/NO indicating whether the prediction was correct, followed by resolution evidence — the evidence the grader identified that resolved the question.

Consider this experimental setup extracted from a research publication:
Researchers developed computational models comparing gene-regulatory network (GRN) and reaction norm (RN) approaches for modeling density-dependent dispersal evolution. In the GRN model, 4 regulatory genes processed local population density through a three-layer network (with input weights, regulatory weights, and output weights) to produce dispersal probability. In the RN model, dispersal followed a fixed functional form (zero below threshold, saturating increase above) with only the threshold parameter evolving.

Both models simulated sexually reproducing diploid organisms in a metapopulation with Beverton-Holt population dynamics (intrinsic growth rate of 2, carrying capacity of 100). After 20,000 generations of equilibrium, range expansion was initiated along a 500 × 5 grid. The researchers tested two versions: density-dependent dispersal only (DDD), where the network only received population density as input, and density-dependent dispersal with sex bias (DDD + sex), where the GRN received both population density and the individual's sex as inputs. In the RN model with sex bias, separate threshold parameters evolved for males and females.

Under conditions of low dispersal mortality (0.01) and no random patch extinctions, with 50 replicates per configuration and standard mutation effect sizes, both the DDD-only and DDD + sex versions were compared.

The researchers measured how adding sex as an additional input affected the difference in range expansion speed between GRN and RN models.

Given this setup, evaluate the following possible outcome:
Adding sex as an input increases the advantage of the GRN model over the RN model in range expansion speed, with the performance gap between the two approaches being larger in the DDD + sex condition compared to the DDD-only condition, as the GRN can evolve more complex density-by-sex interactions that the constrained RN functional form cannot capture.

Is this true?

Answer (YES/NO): YES